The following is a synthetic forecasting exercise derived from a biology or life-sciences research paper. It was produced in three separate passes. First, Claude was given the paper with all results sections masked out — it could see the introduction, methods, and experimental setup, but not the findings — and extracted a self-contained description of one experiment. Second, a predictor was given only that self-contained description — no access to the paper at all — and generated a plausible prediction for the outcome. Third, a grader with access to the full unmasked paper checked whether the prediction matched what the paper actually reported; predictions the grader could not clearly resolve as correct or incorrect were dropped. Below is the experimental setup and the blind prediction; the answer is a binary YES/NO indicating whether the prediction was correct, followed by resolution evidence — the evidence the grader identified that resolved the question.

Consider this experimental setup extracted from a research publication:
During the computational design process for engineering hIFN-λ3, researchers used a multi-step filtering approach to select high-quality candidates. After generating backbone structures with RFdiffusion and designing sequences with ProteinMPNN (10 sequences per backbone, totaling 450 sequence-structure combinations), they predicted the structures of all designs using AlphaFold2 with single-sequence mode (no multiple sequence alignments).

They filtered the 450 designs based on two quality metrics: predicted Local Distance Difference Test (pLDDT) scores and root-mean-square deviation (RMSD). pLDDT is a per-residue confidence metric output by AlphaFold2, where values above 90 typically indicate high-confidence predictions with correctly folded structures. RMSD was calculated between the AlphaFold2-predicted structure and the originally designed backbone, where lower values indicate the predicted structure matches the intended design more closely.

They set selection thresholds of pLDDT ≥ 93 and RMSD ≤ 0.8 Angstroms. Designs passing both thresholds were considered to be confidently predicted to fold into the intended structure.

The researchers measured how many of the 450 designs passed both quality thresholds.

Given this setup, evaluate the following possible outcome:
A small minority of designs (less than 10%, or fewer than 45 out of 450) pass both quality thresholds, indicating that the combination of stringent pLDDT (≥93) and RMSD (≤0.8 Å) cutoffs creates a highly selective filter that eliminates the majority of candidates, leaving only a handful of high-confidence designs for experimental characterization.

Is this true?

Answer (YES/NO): NO